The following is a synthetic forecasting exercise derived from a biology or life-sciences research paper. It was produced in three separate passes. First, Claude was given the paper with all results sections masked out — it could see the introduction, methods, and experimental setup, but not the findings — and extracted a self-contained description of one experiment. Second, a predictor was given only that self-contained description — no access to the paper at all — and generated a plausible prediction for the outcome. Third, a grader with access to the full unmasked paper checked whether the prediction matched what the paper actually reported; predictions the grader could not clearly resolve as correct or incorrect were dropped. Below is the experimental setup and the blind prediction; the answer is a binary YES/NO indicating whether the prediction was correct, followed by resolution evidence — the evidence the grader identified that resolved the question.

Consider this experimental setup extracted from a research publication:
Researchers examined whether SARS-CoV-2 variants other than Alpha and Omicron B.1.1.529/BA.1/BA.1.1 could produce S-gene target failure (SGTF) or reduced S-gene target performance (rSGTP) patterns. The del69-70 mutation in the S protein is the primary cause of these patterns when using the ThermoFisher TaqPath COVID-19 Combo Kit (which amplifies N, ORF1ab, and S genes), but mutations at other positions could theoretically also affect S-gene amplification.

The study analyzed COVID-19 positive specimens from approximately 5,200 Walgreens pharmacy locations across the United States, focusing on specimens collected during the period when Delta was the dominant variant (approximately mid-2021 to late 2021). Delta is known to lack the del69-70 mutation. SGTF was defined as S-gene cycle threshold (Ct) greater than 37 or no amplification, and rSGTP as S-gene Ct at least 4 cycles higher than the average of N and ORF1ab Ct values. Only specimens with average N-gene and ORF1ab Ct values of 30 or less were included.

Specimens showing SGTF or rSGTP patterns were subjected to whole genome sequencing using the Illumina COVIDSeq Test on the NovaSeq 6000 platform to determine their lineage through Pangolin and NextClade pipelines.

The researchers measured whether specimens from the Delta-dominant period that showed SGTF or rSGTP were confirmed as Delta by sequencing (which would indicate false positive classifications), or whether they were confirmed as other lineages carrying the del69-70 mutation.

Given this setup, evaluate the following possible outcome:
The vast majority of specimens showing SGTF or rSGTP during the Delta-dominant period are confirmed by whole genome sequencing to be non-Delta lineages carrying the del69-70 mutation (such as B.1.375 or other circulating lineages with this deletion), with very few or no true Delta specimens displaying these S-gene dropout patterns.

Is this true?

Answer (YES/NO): YES